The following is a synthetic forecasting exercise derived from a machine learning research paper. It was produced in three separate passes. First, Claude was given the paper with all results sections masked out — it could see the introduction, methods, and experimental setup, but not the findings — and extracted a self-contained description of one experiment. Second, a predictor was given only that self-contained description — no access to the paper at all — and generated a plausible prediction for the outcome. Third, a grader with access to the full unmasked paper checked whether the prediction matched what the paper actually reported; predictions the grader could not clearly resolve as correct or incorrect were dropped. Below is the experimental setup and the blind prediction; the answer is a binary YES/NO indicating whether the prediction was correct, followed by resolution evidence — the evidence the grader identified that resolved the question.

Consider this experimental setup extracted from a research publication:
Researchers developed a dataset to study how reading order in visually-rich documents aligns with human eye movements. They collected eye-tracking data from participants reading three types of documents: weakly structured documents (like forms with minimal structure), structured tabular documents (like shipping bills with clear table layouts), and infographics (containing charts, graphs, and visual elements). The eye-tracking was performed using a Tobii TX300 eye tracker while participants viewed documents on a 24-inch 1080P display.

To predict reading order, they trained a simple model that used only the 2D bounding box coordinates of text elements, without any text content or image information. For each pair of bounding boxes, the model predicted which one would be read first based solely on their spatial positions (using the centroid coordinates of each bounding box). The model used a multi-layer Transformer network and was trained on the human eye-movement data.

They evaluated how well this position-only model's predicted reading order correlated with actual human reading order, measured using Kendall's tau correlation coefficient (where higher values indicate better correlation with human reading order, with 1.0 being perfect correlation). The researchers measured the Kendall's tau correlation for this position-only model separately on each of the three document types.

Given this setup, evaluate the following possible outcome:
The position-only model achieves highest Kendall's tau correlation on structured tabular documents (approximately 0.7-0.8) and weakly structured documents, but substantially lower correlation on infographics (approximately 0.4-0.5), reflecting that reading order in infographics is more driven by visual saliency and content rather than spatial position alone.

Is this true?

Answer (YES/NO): NO